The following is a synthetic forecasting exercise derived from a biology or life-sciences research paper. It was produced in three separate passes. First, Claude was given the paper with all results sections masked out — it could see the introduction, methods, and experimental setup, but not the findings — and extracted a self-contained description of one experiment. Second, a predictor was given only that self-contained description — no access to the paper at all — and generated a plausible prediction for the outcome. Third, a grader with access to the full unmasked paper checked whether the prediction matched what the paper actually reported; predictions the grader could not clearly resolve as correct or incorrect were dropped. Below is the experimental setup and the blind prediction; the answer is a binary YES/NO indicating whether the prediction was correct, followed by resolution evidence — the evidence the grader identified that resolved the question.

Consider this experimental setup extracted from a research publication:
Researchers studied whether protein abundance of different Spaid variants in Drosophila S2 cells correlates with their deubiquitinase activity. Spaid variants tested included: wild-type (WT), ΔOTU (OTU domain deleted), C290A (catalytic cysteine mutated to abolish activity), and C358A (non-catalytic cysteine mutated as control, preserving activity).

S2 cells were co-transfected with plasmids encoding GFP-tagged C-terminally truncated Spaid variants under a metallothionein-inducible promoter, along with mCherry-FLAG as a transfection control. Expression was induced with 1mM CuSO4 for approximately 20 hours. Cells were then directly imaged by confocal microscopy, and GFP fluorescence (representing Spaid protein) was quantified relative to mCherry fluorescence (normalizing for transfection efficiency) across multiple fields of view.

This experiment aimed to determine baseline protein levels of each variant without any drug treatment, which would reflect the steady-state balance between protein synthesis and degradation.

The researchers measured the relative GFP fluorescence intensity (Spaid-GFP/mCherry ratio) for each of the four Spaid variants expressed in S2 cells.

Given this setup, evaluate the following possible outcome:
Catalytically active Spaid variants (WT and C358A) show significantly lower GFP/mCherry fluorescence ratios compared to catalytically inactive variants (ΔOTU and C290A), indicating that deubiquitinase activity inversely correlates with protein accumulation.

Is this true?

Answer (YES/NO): NO